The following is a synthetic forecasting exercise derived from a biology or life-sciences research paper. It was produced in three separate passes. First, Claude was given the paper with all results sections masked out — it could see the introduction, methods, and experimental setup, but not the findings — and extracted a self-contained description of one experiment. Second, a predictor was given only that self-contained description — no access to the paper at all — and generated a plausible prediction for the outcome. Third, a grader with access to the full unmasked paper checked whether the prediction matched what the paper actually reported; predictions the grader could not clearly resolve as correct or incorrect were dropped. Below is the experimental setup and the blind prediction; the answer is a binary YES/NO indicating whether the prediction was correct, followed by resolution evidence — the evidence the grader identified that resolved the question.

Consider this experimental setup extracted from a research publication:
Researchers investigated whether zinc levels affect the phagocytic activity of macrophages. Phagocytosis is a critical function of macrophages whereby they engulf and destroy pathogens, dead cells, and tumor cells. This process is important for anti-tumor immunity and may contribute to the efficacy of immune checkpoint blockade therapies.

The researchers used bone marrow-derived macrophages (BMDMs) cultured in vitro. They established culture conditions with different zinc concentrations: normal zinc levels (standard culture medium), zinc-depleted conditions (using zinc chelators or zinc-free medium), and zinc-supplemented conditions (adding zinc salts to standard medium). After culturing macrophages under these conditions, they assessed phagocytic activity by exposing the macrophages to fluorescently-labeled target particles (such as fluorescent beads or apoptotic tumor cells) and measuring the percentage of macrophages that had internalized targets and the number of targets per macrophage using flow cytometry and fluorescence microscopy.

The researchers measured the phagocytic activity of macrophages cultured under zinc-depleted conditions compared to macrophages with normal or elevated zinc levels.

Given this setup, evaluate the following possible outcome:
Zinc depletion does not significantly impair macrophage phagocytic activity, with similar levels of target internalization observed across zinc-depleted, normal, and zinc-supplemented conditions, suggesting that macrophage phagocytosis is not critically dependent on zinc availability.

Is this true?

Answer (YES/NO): NO